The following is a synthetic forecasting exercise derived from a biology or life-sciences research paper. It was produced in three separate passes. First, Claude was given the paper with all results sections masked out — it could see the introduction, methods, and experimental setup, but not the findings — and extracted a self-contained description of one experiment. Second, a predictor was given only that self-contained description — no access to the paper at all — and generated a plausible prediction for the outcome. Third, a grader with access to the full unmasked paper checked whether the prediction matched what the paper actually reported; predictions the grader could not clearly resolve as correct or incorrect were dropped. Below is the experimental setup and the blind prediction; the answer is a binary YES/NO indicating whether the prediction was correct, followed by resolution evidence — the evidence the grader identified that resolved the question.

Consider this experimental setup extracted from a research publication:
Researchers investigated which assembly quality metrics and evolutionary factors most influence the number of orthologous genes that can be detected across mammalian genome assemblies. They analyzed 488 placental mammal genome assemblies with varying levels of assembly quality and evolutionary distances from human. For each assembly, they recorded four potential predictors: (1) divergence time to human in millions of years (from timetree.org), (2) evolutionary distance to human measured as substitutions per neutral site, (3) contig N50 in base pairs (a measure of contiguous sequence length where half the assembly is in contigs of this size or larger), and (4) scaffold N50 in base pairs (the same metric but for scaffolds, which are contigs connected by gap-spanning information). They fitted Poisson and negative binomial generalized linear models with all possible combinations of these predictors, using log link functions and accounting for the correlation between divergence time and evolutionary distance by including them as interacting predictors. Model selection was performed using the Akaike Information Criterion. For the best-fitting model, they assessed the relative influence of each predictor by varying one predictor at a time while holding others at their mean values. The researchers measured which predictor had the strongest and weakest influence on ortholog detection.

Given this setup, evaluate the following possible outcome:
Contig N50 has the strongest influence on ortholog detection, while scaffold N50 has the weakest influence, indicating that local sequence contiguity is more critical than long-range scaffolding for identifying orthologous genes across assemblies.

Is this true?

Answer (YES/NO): YES